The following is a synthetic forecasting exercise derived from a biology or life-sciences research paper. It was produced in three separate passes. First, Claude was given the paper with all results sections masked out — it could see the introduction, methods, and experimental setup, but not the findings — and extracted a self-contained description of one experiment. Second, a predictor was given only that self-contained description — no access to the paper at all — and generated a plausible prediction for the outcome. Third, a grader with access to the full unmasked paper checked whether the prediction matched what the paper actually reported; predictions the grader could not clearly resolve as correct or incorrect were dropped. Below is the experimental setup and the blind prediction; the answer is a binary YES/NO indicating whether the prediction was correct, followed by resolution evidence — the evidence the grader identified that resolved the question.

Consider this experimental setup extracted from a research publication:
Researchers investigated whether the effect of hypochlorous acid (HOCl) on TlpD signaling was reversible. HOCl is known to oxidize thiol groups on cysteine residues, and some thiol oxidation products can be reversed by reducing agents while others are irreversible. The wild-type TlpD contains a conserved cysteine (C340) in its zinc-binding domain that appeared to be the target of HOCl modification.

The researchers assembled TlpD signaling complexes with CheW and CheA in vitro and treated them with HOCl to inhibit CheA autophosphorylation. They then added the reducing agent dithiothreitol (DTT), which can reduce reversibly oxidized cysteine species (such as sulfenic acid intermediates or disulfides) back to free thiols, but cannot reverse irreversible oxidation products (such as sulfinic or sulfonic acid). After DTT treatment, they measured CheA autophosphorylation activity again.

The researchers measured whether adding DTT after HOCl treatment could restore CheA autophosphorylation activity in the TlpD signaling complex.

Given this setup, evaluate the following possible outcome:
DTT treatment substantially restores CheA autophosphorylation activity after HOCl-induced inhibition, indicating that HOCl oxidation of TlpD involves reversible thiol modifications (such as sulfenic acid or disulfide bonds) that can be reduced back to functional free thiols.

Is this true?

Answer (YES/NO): YES